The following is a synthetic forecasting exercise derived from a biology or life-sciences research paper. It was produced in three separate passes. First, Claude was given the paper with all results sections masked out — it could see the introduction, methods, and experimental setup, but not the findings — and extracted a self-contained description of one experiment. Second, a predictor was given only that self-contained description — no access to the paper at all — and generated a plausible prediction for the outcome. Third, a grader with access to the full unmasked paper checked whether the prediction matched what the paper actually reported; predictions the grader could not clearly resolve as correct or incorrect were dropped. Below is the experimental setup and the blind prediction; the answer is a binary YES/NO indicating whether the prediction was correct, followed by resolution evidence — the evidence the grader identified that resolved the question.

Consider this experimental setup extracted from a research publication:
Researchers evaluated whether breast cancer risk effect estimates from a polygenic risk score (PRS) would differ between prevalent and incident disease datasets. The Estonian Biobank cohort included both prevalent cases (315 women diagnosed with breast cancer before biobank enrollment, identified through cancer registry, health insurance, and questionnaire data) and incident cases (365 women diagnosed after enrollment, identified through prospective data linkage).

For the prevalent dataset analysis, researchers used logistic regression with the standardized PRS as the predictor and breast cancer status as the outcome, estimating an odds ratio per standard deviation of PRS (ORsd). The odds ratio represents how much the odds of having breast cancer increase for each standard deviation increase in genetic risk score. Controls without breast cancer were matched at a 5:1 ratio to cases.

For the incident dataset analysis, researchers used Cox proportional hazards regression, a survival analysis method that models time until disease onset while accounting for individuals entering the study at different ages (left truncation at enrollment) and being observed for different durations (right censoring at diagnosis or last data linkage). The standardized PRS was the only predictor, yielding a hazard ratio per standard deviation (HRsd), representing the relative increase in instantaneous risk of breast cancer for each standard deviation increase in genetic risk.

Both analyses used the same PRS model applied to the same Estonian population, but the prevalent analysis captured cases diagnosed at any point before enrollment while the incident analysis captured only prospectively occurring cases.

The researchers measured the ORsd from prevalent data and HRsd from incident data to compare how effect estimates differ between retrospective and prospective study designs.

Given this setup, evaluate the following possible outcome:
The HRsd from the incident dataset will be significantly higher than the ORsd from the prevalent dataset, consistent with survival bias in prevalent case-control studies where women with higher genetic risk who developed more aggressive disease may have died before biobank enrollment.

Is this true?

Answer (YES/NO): NO